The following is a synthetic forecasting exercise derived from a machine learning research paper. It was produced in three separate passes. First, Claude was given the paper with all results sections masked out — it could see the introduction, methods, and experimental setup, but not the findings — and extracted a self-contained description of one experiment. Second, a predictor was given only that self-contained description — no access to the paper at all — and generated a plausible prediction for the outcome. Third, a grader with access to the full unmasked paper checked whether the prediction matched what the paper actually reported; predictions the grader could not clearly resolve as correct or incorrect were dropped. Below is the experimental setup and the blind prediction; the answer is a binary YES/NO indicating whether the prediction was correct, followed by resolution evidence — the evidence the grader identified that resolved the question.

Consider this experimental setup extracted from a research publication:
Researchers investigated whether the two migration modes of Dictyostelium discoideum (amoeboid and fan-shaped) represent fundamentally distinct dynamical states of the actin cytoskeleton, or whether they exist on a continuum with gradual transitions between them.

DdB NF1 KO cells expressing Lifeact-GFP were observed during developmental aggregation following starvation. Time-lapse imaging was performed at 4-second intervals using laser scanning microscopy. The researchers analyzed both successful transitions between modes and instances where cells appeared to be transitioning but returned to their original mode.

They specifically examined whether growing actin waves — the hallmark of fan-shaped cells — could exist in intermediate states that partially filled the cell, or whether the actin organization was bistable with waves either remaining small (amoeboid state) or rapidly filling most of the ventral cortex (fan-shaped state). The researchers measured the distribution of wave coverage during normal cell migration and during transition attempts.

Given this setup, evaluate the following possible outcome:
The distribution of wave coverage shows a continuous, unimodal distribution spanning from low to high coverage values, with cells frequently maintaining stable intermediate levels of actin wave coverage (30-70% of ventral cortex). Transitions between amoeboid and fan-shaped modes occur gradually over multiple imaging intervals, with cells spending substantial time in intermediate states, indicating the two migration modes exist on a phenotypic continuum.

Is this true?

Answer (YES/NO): NO